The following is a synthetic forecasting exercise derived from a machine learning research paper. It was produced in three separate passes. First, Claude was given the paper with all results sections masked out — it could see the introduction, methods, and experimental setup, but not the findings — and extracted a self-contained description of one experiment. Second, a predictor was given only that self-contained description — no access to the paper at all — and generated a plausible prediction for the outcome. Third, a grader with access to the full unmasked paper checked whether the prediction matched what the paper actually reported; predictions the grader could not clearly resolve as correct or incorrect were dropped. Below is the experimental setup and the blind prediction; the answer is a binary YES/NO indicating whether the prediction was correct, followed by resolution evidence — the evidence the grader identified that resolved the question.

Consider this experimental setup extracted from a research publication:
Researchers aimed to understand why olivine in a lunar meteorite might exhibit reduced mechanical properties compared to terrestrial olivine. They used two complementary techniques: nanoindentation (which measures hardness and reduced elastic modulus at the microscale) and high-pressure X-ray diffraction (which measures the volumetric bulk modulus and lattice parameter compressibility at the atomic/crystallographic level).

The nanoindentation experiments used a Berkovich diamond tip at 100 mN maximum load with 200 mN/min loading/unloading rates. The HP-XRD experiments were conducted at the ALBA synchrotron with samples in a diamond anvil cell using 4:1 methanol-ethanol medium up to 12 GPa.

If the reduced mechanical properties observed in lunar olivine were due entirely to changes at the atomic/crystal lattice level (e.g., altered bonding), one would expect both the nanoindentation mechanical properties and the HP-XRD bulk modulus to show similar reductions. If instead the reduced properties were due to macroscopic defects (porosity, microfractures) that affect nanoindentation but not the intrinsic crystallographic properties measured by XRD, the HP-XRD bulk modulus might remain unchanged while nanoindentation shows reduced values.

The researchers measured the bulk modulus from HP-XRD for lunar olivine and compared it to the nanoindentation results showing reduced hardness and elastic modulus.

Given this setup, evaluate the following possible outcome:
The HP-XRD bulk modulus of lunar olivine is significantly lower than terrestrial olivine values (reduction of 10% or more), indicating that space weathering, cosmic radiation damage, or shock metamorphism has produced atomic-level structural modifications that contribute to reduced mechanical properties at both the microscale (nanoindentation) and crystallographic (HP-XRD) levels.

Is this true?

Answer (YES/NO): NO